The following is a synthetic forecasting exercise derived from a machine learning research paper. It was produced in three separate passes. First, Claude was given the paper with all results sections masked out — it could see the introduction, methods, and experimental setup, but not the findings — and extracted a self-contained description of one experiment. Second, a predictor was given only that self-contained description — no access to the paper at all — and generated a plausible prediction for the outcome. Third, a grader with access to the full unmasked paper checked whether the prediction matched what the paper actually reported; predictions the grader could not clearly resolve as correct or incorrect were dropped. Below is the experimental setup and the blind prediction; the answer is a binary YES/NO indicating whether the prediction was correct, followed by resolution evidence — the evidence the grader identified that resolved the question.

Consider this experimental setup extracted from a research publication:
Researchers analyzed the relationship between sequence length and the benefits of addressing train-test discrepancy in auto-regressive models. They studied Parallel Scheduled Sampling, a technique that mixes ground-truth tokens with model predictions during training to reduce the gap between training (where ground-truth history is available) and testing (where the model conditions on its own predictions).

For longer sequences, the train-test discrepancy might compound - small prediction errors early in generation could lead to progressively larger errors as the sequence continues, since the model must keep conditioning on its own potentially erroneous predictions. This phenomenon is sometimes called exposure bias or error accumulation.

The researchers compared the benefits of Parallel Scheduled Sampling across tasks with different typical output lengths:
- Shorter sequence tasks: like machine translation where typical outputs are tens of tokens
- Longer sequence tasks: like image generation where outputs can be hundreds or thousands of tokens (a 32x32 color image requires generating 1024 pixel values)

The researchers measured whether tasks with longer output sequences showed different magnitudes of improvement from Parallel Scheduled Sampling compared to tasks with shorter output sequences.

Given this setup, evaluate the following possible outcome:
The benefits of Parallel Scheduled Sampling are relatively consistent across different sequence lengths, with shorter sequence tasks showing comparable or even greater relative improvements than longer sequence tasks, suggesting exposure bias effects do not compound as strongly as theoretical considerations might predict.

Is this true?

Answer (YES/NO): NO